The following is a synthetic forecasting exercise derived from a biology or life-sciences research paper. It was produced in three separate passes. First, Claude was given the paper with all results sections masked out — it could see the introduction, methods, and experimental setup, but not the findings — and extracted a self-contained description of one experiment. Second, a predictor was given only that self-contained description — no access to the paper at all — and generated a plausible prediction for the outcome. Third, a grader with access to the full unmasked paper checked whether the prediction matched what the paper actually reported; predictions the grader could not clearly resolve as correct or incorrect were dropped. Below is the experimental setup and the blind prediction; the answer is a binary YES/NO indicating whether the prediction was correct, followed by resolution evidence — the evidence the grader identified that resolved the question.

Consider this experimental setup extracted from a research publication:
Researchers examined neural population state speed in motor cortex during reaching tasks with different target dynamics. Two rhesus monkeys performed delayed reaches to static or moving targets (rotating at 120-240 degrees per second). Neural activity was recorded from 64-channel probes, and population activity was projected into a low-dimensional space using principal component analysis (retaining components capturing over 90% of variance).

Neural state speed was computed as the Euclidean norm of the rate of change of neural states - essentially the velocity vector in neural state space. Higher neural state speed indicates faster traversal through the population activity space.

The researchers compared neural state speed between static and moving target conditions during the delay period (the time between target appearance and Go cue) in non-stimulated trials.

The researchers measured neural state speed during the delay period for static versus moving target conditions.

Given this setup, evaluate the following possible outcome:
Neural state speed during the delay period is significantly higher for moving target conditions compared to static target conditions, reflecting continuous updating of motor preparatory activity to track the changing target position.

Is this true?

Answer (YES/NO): YES